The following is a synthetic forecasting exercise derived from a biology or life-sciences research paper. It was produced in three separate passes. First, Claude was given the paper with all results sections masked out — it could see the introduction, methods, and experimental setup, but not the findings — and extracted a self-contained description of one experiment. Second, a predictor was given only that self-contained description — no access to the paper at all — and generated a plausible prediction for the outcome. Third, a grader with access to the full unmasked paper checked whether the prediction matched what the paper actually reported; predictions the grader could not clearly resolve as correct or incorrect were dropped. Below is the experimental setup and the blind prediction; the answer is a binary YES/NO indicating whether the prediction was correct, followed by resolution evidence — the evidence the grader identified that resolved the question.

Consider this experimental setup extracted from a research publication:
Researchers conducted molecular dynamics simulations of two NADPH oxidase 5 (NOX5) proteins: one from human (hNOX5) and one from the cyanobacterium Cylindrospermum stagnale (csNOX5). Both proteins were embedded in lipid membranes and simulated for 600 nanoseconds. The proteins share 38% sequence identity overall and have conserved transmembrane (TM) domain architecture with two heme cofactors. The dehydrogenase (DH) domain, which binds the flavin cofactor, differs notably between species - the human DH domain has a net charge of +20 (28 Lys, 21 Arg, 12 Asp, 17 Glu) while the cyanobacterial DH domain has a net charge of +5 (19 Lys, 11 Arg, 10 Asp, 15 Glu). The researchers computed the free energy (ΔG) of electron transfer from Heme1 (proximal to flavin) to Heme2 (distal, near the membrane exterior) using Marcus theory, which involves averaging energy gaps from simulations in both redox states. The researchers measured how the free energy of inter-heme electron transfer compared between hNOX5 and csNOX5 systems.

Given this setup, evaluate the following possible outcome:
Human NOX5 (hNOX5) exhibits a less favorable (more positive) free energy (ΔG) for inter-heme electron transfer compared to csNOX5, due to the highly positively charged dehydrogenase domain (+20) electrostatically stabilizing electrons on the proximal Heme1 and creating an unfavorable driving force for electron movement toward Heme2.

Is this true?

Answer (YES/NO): NO